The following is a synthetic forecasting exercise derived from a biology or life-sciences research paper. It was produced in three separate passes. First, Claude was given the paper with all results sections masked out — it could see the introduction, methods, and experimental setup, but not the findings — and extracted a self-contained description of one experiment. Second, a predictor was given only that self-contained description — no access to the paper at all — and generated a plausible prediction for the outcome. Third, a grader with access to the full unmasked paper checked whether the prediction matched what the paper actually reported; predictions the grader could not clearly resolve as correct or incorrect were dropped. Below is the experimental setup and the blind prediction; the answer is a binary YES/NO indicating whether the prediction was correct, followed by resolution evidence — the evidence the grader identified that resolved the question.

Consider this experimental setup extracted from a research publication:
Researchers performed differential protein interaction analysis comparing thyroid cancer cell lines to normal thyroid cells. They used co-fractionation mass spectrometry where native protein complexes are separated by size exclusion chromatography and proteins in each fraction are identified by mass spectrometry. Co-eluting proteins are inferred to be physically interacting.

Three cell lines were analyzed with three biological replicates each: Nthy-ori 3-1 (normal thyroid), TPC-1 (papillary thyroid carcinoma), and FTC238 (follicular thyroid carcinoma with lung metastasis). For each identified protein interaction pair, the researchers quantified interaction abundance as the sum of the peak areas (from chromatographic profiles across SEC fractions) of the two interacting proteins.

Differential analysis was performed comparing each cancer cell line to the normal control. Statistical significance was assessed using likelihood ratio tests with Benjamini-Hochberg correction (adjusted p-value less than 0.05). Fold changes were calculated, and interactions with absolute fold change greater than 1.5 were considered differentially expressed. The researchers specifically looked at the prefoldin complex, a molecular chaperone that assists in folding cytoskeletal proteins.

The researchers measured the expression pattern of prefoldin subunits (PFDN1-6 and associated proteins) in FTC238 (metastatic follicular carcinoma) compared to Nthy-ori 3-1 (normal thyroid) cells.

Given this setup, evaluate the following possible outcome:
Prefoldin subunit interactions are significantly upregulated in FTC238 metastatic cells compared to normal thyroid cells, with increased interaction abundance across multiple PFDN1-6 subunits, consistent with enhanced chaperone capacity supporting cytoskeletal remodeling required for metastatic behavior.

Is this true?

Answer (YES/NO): YES